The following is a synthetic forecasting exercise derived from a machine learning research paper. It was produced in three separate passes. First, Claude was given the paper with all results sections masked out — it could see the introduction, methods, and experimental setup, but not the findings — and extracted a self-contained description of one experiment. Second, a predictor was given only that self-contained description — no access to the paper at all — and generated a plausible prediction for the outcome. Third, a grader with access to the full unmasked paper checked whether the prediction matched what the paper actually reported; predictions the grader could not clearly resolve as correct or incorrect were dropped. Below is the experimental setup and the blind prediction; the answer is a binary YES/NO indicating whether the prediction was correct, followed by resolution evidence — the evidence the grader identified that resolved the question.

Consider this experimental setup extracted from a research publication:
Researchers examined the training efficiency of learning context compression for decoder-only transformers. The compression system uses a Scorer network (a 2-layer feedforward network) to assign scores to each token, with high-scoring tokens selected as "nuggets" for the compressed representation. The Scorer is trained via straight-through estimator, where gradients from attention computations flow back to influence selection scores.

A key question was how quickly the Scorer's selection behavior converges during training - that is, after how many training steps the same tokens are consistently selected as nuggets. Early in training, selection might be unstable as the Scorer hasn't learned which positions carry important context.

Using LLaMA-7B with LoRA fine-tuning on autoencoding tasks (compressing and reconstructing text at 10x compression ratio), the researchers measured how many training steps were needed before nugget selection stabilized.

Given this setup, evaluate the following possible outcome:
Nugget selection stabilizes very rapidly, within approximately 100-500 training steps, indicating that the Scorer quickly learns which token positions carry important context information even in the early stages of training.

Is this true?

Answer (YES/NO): NO